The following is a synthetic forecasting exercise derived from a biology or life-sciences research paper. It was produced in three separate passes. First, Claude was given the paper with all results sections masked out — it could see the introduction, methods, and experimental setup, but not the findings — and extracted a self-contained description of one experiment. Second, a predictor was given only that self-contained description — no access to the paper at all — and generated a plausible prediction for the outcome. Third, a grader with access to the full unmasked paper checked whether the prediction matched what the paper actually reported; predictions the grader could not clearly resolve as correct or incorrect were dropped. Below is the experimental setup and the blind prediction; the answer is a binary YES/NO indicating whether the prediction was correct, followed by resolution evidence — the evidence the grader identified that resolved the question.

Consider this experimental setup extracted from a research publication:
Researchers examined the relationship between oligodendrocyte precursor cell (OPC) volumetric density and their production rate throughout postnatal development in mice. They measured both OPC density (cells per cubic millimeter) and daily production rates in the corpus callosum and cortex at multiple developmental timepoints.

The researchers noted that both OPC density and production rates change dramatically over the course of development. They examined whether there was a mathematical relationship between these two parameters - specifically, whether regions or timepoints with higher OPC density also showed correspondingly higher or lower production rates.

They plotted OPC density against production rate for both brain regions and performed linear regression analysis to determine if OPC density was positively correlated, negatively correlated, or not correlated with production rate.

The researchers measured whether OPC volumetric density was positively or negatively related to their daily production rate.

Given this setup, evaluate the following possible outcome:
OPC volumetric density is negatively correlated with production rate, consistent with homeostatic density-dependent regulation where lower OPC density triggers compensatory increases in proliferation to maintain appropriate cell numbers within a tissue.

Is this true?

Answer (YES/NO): NO